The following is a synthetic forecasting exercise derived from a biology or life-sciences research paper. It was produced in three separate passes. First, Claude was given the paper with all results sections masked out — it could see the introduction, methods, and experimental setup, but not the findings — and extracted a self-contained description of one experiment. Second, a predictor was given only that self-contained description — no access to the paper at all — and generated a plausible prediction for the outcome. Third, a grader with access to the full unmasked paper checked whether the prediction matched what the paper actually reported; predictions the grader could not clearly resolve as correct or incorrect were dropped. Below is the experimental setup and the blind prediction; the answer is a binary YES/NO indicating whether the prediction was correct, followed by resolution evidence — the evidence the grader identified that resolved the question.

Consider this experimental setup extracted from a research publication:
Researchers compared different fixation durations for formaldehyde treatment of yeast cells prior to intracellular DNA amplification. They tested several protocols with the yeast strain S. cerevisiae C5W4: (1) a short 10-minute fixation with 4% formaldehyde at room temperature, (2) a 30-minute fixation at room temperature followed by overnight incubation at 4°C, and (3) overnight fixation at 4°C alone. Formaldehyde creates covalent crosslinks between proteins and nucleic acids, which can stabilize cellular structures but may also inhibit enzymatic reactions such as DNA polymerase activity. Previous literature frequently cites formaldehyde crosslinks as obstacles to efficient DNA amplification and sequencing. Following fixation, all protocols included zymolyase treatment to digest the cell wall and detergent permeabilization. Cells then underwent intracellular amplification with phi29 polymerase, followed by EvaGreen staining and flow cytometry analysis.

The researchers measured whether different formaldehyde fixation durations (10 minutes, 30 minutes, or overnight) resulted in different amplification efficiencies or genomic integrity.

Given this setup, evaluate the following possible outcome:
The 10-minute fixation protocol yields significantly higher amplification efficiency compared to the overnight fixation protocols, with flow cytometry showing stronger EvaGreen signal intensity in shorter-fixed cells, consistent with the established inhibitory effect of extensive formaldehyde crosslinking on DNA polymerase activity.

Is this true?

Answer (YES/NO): NO